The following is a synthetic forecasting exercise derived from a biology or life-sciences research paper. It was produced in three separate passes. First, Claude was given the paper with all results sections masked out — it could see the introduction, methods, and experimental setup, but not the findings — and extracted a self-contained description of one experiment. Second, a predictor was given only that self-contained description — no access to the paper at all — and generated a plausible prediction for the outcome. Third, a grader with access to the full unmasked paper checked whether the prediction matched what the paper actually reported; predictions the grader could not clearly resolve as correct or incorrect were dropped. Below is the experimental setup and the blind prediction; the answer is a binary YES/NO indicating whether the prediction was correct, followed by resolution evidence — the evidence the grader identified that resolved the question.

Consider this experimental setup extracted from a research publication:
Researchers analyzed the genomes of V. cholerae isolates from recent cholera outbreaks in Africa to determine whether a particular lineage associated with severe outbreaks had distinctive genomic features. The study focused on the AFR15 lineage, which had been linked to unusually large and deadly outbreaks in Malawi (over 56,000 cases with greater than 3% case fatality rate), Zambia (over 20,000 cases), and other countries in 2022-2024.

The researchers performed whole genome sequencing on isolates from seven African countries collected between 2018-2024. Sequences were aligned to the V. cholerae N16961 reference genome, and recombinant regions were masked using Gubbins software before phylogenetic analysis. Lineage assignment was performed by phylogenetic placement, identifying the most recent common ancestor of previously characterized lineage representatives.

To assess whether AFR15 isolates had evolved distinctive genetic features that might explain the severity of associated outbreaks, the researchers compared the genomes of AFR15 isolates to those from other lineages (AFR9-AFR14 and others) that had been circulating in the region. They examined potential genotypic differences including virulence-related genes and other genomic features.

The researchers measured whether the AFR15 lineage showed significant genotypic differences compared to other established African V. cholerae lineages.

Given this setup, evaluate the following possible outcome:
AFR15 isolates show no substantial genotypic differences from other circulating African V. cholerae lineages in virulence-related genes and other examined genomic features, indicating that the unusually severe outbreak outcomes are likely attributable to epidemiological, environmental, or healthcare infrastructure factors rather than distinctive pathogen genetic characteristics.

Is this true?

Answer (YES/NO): YES